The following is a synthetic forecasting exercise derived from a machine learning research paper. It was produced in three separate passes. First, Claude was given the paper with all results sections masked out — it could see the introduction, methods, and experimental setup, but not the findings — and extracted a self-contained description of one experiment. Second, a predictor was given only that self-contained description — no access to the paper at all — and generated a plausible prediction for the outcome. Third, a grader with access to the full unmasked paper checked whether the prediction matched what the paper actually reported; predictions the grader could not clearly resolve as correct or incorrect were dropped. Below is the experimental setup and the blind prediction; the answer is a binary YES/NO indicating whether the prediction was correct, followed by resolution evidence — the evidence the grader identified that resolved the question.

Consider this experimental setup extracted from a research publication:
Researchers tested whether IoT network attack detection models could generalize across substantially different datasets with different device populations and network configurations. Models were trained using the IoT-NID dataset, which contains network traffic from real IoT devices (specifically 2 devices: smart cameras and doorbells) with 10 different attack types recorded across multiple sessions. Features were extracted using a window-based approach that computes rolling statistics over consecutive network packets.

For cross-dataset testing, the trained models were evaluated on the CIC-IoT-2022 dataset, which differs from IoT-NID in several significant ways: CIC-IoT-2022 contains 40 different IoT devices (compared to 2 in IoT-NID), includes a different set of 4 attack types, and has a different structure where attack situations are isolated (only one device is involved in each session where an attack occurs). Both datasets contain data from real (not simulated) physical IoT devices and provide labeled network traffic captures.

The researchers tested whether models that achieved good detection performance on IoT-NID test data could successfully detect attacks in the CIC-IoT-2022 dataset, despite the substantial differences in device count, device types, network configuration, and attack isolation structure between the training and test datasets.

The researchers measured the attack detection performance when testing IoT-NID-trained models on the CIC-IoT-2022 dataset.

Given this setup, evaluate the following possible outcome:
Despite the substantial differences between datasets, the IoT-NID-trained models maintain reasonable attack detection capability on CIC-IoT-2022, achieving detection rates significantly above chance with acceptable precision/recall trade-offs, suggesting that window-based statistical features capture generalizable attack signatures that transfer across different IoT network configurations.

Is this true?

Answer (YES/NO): YES